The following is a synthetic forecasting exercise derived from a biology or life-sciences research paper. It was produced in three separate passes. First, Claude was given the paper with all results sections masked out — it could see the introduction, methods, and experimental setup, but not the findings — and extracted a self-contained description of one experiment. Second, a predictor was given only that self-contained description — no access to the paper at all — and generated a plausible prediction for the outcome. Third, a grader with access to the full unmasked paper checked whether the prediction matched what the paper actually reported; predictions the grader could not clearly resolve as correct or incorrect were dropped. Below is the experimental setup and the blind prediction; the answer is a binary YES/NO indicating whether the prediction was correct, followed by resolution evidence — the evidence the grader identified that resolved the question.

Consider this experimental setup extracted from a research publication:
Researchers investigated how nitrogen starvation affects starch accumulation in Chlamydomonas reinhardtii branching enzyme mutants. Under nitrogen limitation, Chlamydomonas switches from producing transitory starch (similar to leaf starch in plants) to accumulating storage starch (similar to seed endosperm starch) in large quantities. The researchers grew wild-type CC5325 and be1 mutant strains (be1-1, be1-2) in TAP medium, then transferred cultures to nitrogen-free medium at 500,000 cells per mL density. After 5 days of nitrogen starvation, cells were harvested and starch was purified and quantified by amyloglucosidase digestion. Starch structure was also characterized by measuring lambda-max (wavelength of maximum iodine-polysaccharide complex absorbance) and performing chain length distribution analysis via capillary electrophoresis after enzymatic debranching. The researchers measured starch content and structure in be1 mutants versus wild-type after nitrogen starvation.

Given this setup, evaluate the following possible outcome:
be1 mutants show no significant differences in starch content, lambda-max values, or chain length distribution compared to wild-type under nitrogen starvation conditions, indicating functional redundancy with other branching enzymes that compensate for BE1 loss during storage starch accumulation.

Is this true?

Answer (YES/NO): YES